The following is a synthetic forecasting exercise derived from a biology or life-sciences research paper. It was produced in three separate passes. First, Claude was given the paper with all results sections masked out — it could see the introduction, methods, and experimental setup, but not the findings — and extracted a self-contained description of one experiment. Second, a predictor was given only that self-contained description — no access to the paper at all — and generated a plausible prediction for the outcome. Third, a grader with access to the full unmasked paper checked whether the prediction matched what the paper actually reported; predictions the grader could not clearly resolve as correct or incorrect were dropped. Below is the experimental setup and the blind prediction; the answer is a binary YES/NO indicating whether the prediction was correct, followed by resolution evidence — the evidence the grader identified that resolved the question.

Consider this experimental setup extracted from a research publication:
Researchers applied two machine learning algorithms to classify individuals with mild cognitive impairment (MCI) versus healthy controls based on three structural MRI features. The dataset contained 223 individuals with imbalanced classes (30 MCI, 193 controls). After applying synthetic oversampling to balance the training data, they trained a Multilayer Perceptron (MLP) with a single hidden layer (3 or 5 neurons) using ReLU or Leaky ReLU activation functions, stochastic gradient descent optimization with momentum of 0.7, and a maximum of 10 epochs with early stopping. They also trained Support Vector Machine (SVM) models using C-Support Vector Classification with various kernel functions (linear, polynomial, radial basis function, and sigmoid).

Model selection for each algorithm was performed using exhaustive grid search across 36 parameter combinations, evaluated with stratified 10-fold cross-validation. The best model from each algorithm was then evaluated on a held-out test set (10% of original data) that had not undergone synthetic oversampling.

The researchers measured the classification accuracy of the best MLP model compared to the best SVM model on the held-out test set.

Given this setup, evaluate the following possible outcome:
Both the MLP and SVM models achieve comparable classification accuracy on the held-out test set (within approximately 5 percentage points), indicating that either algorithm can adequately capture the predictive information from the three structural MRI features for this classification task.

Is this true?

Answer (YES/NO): NO